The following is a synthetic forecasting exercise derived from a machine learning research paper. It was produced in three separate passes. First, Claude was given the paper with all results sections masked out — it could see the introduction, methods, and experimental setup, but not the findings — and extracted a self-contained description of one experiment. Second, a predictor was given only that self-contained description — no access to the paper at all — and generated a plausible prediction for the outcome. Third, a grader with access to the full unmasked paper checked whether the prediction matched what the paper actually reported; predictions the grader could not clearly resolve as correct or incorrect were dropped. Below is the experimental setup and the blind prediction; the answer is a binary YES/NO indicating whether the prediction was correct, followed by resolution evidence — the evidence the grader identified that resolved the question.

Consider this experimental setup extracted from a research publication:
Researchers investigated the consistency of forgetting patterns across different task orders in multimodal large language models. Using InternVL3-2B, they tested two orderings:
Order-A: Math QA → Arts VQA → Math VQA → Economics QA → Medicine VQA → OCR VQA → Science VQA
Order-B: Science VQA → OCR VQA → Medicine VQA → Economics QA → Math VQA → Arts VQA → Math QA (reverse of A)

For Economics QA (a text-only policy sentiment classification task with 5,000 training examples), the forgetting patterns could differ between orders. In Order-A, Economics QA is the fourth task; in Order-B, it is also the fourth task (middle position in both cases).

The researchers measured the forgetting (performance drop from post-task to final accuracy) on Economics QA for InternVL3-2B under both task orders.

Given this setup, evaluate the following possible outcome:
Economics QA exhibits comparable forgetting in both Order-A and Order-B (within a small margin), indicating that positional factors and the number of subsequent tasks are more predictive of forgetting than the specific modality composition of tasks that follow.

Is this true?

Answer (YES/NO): NO